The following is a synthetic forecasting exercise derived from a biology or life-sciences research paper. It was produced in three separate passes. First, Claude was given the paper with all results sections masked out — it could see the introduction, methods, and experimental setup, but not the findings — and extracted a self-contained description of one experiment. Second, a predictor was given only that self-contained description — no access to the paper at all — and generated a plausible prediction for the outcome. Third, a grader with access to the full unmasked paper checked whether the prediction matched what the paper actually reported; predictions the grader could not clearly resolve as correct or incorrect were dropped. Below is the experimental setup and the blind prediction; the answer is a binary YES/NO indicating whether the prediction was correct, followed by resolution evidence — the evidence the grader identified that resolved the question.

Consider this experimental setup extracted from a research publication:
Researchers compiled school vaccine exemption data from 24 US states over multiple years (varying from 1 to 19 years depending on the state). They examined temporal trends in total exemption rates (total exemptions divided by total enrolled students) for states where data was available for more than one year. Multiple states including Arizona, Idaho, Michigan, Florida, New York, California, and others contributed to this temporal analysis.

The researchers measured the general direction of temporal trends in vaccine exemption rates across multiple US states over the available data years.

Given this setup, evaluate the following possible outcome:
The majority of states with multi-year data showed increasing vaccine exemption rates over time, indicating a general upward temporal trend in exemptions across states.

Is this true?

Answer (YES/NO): YES